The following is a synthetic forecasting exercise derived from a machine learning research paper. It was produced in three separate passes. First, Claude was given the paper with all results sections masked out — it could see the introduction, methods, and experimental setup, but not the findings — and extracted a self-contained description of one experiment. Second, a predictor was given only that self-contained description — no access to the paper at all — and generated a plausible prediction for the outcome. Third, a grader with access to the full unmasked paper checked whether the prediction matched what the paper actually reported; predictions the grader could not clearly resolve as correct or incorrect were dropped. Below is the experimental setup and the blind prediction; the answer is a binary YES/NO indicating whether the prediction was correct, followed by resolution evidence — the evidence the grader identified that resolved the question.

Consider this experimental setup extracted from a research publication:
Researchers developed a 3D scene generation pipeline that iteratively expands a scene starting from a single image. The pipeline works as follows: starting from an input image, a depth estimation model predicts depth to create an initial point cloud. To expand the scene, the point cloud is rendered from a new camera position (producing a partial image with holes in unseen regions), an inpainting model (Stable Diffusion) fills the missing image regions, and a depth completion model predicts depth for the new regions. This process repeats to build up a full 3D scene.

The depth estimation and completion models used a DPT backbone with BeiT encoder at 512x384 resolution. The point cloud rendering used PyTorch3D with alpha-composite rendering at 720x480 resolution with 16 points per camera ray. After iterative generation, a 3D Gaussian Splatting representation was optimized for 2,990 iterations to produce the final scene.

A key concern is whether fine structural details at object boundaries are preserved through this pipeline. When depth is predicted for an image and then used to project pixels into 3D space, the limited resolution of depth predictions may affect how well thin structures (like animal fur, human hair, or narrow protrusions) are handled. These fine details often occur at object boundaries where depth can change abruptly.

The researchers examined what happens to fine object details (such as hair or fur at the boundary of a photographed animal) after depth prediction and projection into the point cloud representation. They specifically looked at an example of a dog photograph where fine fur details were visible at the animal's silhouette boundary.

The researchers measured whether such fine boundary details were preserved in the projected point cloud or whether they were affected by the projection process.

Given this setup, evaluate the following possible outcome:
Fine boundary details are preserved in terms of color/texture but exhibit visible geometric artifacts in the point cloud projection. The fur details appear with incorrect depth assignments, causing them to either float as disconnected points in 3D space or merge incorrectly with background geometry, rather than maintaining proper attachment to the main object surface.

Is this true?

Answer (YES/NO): YES